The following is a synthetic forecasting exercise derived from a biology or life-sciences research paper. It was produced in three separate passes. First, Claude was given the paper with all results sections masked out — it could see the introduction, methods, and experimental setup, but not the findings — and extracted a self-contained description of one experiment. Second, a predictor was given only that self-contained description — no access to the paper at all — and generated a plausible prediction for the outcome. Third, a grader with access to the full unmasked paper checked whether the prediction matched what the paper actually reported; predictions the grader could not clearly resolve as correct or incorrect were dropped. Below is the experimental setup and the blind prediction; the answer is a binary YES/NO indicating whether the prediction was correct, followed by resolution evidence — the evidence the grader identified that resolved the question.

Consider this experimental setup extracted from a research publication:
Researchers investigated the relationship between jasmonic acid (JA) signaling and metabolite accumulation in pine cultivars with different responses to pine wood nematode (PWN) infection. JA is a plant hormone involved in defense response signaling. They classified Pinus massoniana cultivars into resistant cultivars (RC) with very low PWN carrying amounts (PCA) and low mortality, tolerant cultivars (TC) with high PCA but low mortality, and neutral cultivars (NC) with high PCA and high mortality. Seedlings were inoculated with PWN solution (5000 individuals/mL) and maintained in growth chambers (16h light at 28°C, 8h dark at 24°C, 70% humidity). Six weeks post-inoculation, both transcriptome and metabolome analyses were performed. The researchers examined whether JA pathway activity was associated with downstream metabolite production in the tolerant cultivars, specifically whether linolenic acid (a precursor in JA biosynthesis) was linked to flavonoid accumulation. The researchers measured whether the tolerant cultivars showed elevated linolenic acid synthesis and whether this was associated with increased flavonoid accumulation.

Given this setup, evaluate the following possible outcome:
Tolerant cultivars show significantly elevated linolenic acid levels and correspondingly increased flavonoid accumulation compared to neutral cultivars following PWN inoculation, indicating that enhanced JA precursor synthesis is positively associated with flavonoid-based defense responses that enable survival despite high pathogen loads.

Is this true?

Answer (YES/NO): YES